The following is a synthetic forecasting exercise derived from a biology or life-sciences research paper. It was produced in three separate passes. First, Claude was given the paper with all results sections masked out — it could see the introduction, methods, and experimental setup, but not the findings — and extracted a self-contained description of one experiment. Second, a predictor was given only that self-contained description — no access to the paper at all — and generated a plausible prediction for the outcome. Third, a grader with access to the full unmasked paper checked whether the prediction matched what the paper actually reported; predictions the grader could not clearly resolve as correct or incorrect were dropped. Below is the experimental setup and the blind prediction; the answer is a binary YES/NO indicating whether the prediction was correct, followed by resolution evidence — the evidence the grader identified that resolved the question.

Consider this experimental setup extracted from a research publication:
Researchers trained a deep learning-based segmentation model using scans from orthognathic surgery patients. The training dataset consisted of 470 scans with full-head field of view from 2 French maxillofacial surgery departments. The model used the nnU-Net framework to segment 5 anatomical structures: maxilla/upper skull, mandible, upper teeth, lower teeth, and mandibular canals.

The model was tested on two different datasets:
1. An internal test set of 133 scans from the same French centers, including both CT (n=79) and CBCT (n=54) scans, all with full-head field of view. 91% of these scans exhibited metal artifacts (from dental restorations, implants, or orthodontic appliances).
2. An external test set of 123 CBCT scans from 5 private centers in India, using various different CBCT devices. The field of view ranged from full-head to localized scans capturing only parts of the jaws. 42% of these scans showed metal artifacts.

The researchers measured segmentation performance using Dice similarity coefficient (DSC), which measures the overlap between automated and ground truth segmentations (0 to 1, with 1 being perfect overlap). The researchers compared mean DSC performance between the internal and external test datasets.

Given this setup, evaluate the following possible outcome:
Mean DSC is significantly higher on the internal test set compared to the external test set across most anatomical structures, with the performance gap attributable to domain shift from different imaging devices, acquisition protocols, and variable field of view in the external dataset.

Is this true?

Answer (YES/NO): NO